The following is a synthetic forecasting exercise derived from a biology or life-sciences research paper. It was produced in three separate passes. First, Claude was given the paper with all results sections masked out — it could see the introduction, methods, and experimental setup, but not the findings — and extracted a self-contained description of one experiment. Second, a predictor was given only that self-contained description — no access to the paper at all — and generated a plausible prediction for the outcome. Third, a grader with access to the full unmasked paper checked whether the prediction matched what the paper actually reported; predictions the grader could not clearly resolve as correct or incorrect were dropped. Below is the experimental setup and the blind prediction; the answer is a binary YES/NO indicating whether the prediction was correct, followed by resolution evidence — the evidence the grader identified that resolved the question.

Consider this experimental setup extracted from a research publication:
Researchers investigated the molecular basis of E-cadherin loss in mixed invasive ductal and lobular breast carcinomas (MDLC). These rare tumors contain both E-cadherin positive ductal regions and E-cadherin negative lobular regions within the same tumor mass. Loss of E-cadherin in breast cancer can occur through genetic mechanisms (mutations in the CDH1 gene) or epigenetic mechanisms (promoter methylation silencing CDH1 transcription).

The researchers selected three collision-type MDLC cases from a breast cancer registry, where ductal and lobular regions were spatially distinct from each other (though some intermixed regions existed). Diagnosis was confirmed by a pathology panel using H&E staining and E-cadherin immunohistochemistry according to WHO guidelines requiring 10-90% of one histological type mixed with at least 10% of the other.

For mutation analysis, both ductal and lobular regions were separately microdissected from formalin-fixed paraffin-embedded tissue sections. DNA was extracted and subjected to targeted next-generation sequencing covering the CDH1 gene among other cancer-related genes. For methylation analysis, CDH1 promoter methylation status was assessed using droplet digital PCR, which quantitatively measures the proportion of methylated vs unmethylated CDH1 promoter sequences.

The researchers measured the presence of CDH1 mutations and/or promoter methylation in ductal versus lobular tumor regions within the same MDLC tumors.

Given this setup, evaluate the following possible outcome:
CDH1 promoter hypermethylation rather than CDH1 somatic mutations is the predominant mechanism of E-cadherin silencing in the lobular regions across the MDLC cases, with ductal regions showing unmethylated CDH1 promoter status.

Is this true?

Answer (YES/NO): NO